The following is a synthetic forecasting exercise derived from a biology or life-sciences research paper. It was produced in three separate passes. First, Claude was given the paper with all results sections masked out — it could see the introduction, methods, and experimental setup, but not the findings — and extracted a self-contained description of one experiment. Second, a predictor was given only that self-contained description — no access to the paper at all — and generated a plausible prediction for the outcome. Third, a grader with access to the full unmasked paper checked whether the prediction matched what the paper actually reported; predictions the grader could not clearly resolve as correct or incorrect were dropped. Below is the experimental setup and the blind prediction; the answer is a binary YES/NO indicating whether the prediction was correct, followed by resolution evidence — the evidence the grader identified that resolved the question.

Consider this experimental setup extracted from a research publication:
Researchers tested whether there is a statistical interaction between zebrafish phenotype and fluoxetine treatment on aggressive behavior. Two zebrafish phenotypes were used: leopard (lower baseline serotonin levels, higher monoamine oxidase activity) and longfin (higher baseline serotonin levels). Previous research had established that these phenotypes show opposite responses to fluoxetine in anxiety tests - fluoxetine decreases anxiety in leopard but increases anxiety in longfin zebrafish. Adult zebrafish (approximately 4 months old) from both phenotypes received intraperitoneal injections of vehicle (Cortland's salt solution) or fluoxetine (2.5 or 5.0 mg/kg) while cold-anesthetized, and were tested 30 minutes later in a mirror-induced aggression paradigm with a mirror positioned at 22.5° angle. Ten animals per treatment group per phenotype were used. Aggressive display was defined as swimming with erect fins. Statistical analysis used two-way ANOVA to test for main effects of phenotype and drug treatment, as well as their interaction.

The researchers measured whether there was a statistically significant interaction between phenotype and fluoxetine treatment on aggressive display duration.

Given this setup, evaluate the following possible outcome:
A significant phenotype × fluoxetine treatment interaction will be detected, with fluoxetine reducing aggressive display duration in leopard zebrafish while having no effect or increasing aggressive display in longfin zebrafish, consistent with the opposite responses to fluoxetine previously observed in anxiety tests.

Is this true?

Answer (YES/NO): NO